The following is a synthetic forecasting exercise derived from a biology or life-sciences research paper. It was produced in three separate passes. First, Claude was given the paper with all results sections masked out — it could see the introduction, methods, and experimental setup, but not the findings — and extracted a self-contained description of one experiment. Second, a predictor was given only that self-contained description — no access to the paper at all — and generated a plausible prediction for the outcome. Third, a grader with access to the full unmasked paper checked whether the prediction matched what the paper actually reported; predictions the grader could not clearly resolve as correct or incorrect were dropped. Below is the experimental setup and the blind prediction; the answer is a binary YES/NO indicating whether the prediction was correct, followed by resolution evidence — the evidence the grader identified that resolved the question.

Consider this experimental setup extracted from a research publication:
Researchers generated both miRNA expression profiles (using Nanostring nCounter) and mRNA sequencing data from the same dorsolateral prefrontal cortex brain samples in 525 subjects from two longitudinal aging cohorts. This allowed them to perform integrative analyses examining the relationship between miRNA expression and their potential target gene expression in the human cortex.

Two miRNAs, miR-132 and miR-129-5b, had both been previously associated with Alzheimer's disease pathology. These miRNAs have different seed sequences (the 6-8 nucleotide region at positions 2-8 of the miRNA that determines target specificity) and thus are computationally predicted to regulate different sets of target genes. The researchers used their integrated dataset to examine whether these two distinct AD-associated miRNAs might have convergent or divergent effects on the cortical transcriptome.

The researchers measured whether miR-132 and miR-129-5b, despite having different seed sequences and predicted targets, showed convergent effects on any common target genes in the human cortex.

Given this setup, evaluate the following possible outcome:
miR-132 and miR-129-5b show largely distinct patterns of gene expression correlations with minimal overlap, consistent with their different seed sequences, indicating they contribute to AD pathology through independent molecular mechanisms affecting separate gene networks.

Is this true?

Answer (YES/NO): NO